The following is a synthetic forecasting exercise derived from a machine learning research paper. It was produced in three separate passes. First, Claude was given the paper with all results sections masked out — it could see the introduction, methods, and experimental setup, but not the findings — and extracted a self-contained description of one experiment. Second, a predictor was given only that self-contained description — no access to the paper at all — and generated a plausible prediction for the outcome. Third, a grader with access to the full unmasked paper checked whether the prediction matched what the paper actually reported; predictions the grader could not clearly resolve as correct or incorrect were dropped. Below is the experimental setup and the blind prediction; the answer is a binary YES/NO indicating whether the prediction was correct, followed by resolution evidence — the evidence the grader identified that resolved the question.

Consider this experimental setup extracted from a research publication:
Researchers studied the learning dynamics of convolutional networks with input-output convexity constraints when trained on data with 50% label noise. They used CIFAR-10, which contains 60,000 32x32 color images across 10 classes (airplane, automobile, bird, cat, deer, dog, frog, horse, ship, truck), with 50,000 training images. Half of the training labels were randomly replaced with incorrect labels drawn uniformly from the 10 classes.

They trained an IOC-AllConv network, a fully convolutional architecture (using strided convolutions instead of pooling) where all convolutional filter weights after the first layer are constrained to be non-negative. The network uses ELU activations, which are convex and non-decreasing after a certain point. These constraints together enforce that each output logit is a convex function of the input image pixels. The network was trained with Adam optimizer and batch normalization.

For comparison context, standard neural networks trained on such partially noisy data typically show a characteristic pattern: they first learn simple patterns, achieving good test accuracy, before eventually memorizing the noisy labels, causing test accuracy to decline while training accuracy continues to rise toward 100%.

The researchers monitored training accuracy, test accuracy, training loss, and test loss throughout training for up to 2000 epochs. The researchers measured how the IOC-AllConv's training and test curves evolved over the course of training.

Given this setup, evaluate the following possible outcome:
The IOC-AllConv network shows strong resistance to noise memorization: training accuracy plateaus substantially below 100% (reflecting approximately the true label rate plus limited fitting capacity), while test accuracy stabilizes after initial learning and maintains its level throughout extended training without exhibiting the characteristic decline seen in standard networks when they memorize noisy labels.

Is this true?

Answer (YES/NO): YES